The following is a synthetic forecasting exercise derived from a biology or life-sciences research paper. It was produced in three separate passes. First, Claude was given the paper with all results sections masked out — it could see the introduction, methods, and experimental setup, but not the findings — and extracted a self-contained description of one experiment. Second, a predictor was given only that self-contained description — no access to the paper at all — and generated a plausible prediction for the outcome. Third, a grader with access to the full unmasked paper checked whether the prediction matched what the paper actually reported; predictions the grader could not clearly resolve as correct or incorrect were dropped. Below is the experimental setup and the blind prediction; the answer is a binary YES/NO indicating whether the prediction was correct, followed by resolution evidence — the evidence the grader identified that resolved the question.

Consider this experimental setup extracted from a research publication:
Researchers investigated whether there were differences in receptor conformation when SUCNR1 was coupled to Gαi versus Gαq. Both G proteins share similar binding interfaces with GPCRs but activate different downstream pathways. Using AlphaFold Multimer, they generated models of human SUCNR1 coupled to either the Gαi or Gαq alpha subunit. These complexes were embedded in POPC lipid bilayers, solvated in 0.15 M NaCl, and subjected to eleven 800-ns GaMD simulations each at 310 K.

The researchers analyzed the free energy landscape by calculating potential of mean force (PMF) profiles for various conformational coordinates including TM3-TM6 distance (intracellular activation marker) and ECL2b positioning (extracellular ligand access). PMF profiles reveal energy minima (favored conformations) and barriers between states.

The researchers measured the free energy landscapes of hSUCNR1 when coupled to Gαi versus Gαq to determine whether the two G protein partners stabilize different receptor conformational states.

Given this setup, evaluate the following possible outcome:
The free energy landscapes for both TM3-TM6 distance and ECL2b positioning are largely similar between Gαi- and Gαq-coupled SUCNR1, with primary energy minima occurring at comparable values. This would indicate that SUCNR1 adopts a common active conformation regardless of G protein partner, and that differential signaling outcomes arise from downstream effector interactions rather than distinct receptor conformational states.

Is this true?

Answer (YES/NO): YES